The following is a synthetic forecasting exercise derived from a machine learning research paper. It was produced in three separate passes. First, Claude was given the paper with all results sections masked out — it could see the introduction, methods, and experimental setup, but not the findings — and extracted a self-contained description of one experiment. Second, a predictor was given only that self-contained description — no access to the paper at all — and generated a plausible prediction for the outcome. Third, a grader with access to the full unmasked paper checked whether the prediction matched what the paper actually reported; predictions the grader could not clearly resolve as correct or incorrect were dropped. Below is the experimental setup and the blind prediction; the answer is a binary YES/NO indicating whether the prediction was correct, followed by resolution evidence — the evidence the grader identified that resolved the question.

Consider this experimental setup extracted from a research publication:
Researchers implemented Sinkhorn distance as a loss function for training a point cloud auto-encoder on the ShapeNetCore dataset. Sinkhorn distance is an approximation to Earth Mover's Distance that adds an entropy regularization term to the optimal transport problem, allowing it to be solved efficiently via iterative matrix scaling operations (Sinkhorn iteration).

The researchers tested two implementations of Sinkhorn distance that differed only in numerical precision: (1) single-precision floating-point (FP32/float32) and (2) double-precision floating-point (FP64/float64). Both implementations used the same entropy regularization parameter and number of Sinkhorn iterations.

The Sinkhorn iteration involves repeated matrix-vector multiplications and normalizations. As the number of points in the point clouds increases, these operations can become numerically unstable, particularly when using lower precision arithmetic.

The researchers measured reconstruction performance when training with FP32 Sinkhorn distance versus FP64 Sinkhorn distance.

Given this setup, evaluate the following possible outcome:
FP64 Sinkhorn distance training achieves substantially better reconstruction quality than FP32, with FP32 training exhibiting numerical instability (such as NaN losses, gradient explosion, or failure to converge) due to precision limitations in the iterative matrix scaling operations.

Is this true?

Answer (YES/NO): NO